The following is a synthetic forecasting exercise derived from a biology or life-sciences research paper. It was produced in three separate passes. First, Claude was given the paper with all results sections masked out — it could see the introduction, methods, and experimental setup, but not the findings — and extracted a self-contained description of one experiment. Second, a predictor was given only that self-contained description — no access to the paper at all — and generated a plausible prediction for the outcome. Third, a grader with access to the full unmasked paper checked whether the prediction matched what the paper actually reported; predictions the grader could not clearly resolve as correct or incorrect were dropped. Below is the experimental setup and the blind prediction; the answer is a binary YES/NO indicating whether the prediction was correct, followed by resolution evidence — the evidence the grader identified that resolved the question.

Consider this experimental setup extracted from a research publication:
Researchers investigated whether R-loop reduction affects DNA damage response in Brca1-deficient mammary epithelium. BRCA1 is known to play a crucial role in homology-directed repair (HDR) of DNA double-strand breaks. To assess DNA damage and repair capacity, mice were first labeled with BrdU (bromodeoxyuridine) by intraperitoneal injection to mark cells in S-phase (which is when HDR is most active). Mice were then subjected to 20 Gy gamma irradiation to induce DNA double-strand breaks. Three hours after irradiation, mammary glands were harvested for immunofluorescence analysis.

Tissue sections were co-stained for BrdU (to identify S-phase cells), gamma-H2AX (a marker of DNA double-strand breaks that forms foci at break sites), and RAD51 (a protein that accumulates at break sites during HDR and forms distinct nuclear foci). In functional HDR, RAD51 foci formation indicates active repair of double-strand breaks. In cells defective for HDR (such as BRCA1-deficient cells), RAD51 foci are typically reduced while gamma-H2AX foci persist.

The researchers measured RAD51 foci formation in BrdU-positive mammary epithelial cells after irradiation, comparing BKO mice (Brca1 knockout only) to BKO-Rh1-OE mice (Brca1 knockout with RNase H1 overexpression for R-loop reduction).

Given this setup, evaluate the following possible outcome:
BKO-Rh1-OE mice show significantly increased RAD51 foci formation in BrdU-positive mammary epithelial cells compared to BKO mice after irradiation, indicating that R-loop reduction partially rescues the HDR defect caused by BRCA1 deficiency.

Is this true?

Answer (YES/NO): NO